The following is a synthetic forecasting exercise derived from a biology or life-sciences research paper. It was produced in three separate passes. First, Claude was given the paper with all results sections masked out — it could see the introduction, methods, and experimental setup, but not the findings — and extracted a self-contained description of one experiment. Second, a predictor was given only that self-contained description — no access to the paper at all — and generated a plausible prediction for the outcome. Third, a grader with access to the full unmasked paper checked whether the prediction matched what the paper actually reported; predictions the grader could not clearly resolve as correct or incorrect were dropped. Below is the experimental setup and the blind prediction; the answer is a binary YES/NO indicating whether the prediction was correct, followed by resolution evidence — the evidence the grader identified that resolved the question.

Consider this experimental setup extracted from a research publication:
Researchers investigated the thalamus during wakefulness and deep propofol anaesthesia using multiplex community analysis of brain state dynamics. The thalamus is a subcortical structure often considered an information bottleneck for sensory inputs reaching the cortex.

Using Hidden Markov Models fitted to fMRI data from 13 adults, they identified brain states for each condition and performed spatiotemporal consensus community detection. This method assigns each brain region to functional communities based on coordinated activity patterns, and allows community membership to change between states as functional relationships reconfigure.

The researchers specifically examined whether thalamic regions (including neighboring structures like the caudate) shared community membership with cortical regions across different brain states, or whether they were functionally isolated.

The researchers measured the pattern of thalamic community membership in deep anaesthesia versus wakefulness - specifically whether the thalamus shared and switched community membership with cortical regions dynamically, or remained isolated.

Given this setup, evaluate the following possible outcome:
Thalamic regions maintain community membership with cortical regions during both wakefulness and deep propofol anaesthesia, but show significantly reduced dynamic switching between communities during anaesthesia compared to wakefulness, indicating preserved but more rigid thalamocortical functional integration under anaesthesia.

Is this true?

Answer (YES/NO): NO